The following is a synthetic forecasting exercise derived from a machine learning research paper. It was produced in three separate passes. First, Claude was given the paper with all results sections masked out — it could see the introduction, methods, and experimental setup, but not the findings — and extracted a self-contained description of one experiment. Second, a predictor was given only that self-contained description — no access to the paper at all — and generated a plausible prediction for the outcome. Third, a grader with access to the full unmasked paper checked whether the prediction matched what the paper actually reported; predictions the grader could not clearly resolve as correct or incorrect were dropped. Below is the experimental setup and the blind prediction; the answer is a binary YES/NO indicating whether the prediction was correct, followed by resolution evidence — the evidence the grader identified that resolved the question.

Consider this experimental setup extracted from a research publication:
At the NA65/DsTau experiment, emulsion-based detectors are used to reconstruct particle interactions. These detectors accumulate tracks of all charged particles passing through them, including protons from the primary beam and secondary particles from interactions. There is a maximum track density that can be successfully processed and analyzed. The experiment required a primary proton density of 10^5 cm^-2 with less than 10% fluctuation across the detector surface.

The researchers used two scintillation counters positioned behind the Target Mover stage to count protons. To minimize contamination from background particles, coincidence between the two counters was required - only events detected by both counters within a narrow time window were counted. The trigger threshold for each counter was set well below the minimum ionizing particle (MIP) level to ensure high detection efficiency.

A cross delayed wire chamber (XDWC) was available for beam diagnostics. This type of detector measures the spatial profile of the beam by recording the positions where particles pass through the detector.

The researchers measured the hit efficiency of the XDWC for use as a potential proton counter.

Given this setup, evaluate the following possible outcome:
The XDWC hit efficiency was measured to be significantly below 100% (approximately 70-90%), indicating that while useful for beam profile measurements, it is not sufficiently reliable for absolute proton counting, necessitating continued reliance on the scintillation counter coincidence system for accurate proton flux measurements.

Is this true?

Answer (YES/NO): NO